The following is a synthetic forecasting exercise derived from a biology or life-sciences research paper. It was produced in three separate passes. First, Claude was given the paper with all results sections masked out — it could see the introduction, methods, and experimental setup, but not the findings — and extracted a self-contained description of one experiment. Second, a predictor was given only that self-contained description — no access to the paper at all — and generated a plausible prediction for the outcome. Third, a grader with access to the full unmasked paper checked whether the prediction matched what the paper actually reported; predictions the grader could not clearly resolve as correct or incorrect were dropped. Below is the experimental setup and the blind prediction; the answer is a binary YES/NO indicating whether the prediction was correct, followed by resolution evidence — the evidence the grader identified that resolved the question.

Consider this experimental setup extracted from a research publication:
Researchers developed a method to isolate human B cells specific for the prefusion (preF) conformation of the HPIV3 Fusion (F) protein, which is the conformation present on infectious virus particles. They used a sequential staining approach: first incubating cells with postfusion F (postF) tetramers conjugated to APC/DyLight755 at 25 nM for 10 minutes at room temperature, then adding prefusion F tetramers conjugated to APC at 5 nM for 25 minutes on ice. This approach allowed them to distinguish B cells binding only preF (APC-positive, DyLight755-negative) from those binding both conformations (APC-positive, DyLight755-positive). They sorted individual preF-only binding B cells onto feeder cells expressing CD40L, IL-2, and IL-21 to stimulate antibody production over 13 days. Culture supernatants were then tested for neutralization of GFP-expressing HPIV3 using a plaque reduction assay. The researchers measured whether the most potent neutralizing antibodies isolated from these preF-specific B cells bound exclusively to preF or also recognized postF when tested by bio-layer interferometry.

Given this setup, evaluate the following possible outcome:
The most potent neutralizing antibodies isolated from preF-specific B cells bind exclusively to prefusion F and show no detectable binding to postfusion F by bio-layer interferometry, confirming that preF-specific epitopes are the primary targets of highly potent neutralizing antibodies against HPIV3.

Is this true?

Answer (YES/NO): YES